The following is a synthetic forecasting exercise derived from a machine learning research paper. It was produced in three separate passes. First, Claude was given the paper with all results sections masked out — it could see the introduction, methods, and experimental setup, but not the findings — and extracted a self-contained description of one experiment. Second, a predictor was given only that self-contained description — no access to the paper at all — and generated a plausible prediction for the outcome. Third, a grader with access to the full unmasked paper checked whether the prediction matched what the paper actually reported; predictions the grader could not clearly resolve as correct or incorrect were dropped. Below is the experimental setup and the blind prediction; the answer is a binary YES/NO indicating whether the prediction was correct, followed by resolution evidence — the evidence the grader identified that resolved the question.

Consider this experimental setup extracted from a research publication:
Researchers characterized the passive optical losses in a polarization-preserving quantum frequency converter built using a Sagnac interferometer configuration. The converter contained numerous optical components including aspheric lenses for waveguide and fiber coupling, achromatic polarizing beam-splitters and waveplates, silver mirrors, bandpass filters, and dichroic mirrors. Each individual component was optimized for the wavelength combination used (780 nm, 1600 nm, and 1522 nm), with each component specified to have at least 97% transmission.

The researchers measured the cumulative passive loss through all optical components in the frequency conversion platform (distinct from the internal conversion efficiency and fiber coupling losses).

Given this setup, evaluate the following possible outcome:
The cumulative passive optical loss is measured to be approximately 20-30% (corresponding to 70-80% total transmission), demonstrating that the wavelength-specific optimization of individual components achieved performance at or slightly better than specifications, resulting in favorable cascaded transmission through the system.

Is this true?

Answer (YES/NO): NO